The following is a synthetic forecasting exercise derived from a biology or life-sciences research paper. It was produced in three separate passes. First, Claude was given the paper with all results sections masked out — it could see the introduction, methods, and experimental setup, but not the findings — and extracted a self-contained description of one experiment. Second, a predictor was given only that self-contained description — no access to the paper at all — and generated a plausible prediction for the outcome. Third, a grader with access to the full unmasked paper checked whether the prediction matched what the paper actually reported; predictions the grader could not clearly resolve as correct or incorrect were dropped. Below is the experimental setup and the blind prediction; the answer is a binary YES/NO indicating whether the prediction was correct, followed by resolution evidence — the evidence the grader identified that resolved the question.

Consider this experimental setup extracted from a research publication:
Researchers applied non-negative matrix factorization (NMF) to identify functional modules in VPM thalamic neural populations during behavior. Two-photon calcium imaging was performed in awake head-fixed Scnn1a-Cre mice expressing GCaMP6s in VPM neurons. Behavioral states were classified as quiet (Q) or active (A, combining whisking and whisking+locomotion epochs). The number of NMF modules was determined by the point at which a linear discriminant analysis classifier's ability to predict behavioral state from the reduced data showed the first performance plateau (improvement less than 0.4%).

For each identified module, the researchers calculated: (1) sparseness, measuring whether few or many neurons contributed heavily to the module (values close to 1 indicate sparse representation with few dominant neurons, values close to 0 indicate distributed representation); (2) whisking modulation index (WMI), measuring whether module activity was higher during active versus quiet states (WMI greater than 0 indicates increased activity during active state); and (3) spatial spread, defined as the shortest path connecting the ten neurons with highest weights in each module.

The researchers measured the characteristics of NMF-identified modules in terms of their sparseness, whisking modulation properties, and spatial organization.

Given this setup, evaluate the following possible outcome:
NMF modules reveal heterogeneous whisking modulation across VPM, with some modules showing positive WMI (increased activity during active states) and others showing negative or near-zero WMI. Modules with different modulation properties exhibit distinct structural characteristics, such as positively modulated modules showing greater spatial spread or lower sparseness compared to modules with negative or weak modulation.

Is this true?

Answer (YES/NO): YES